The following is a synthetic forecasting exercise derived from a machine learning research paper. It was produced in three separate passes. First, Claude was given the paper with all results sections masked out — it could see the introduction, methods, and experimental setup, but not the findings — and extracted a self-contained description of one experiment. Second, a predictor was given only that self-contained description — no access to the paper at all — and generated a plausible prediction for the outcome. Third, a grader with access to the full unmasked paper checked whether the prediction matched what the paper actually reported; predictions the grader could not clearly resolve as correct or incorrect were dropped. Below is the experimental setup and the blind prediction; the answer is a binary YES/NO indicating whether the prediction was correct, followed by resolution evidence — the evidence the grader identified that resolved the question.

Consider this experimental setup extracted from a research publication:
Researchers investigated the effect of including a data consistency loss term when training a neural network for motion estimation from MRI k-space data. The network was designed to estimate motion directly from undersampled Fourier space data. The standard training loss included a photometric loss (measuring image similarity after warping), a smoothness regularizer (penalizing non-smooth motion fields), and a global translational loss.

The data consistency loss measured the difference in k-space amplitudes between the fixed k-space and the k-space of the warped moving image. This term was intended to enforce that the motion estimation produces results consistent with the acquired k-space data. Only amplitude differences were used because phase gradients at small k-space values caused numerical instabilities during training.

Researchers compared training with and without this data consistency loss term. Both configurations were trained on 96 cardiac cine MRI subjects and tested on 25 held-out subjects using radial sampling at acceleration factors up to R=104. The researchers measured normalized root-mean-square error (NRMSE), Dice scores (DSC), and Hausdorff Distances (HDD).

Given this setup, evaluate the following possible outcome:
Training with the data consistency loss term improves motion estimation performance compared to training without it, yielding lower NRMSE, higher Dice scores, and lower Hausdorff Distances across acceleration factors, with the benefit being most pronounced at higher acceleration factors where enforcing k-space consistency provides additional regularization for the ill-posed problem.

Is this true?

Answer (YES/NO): NO